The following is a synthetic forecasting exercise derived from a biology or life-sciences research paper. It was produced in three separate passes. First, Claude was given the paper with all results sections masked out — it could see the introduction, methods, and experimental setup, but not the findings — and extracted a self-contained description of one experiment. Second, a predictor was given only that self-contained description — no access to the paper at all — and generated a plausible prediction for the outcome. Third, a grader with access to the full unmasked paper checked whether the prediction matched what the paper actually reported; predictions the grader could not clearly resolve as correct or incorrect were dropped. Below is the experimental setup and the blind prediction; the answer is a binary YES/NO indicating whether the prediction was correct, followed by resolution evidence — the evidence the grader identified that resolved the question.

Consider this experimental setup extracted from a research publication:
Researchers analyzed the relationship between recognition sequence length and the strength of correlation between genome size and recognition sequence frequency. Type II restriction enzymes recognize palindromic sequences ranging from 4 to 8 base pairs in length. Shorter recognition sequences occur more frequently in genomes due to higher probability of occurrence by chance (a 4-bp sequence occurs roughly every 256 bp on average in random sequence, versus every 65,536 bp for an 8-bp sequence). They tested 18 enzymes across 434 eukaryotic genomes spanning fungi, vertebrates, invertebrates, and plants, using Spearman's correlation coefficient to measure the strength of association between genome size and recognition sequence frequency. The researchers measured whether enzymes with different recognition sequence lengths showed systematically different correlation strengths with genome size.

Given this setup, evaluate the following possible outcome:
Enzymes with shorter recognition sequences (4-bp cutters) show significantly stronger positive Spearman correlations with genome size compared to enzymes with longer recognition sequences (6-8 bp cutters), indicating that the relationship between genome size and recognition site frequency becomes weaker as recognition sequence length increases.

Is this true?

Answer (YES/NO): NO